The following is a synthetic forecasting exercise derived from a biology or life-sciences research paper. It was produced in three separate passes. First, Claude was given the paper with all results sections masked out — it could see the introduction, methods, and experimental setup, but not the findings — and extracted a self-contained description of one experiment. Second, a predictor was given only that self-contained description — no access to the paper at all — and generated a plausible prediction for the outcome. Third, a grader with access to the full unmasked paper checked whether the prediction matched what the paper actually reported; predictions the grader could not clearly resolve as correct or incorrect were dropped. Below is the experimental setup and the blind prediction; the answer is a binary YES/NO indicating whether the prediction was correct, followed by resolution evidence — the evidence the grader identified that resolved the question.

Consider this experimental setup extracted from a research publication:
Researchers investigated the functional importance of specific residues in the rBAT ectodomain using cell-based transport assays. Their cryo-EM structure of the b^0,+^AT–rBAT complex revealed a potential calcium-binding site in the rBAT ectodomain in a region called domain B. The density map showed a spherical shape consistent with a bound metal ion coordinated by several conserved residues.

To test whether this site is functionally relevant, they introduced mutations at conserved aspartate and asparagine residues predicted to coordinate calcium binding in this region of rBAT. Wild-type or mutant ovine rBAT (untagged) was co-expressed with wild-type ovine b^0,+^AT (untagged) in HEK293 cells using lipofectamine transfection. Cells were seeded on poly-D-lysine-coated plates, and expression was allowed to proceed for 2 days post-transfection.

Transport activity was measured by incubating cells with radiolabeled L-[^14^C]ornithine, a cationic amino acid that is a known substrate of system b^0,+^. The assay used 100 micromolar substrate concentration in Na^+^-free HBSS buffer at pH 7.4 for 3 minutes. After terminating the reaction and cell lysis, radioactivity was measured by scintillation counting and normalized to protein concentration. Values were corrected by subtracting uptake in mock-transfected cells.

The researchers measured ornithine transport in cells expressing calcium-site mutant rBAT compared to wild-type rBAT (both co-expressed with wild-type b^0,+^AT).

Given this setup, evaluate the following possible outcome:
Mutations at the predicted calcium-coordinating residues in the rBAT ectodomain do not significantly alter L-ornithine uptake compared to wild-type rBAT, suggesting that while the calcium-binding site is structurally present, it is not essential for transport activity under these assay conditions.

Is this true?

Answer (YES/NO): NO